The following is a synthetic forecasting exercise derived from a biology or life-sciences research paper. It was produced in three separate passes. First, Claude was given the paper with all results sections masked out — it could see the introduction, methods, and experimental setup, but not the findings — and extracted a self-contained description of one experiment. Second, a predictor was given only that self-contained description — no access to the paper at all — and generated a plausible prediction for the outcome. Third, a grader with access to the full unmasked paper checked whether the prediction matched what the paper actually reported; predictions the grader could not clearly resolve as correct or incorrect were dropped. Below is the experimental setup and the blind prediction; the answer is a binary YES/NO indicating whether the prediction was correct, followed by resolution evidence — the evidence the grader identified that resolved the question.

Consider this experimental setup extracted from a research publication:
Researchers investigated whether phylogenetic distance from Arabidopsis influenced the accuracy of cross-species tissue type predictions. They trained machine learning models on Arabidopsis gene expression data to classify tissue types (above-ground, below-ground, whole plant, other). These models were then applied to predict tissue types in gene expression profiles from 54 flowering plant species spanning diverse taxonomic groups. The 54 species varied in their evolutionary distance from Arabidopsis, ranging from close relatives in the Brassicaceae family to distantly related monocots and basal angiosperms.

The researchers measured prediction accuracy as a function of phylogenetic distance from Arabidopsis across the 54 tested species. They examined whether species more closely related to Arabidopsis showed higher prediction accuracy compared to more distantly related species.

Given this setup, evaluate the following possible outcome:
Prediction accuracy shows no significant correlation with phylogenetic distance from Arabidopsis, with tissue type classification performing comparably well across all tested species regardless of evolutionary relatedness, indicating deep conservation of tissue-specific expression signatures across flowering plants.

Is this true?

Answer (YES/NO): NO